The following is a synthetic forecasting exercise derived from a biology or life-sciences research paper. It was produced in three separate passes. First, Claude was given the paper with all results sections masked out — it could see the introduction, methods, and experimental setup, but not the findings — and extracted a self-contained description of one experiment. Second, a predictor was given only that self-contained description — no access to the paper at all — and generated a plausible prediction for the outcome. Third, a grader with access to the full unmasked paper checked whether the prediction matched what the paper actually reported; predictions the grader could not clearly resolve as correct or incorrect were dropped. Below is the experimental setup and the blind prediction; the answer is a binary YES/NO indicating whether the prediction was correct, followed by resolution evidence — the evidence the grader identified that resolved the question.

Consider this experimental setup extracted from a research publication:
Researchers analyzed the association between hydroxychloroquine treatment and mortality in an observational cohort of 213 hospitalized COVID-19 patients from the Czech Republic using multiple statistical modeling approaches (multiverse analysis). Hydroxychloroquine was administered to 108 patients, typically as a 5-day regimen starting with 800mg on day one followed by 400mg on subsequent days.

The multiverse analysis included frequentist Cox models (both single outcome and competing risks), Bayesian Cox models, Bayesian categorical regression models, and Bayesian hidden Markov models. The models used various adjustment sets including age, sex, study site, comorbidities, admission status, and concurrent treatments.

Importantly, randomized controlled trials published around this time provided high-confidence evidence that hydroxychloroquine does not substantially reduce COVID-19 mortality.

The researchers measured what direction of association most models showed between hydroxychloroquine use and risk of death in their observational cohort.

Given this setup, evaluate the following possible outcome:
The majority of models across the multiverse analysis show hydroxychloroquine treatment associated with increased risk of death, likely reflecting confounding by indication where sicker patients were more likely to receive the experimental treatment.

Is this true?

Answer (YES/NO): NO